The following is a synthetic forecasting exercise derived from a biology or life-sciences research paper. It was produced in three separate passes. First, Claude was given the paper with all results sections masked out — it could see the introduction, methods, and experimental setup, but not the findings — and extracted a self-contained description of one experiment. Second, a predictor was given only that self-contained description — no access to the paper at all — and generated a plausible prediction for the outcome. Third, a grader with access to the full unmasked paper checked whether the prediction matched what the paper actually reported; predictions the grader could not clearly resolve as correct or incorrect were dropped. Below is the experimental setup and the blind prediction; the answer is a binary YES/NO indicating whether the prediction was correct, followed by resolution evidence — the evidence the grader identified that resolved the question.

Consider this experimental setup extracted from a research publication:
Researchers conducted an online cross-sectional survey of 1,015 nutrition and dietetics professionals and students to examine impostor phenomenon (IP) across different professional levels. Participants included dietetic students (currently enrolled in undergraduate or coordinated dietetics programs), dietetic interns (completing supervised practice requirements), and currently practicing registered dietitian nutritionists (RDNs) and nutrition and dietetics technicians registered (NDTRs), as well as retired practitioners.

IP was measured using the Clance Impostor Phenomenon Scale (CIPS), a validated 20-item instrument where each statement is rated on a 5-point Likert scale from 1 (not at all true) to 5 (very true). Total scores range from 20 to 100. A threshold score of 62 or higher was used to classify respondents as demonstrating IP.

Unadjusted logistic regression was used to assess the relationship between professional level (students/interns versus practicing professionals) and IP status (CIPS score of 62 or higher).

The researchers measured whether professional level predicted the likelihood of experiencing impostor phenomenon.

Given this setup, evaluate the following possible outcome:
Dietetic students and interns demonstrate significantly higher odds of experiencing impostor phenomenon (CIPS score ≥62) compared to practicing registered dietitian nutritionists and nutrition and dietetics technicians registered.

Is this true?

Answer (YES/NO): NO